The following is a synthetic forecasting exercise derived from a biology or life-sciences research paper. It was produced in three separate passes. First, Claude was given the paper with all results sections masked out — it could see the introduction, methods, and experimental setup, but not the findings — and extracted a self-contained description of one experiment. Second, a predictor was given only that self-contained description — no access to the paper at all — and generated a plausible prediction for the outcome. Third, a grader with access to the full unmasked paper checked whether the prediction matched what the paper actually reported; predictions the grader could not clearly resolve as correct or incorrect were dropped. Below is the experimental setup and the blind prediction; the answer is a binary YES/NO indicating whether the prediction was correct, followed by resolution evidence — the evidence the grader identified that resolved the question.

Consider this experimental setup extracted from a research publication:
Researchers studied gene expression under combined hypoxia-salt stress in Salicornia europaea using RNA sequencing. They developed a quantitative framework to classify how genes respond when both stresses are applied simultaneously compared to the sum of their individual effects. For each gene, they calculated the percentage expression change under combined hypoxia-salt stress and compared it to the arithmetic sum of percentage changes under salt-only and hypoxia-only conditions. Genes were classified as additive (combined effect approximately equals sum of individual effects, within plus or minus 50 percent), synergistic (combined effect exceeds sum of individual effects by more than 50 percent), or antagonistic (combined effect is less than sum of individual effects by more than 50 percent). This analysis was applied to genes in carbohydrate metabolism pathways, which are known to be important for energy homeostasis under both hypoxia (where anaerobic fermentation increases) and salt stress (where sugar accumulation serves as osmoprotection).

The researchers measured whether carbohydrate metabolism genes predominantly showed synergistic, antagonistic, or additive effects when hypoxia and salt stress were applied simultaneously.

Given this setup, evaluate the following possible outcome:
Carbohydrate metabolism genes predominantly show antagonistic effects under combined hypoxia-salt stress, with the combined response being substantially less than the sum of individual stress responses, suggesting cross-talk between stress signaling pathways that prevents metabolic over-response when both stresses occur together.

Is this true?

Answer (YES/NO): NO